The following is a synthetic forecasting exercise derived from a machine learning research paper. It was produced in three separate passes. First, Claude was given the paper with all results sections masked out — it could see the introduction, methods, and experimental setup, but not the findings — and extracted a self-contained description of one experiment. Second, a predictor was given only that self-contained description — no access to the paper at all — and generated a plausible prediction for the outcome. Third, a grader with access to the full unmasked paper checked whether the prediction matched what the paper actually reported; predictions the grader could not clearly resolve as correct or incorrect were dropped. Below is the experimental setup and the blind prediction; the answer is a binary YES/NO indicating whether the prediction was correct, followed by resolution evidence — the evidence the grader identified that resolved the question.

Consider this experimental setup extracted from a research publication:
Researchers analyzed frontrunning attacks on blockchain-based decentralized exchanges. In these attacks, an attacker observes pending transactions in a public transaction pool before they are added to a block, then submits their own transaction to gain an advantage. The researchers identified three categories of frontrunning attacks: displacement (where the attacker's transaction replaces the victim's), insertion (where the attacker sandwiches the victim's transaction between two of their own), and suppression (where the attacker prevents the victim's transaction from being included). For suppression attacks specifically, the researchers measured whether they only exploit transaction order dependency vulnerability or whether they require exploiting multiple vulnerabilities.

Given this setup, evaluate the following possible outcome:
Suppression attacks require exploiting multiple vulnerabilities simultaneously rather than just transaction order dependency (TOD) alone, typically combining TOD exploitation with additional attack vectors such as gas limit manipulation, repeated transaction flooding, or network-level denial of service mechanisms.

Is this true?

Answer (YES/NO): YES